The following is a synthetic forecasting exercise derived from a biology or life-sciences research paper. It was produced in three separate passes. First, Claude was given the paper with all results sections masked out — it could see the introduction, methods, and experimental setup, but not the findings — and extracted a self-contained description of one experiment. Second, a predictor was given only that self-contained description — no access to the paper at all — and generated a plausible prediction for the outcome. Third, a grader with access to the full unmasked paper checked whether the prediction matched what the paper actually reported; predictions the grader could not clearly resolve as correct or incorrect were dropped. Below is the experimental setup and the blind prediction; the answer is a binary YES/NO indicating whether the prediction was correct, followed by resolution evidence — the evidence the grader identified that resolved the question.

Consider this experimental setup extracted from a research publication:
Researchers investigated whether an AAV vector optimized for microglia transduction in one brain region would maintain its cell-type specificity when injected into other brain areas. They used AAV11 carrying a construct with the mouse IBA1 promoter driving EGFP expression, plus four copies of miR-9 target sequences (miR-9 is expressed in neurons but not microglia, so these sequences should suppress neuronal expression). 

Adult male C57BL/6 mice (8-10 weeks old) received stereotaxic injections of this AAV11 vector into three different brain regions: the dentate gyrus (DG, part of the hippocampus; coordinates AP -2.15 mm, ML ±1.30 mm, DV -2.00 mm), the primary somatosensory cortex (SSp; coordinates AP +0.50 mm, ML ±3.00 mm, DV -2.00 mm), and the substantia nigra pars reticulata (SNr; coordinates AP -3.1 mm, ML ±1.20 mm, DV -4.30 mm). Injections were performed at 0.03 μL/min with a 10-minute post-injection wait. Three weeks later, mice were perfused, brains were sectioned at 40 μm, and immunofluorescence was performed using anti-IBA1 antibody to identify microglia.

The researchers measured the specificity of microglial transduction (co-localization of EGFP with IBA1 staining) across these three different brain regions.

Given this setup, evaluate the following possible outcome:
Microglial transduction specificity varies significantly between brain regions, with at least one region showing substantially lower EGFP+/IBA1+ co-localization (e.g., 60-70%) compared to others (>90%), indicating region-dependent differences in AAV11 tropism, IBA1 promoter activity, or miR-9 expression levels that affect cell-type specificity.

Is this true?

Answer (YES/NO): YES